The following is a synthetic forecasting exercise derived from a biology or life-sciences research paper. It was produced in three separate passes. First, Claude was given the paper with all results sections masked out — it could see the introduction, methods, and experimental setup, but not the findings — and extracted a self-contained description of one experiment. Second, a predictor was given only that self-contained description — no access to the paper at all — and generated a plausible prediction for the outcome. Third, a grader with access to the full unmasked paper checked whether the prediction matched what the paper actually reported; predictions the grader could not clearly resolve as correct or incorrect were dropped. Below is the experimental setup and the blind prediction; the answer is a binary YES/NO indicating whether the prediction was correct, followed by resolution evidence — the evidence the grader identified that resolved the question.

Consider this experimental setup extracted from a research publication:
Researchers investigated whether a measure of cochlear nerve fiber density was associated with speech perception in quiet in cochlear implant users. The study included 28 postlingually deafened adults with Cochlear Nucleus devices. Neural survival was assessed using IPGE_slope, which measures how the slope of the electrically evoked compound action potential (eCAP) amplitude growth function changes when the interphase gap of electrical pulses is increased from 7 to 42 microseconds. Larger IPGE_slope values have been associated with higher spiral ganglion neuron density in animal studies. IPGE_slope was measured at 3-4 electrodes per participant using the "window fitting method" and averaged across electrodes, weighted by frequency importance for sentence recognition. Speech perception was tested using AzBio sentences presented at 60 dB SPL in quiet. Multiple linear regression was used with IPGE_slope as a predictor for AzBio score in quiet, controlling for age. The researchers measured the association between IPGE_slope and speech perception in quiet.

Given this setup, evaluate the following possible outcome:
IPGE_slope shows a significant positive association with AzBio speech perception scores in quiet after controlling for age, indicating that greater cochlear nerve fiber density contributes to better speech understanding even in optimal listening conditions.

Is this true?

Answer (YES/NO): NO